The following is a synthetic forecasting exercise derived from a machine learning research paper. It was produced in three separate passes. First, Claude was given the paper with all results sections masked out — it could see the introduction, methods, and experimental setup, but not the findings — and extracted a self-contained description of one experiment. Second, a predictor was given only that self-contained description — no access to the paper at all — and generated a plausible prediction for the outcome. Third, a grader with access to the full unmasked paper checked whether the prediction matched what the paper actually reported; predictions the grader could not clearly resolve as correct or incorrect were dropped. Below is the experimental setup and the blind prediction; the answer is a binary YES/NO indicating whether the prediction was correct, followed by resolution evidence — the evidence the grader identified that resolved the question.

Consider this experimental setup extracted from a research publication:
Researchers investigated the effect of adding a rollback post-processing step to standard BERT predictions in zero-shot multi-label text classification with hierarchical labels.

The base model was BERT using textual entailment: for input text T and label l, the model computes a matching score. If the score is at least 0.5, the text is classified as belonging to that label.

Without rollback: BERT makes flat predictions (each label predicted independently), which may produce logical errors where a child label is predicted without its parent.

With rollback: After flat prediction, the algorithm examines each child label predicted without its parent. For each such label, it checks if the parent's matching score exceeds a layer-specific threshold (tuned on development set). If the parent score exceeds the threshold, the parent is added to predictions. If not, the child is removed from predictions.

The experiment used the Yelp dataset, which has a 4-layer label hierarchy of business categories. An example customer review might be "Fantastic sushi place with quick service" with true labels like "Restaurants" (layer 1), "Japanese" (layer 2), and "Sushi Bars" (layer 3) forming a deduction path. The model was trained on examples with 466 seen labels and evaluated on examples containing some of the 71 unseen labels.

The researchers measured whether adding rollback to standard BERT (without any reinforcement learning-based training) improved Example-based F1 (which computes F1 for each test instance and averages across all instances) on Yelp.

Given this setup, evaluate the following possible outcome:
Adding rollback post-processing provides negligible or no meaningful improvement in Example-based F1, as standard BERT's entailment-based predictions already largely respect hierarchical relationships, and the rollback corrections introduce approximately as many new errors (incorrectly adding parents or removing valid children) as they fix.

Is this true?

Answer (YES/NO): YES